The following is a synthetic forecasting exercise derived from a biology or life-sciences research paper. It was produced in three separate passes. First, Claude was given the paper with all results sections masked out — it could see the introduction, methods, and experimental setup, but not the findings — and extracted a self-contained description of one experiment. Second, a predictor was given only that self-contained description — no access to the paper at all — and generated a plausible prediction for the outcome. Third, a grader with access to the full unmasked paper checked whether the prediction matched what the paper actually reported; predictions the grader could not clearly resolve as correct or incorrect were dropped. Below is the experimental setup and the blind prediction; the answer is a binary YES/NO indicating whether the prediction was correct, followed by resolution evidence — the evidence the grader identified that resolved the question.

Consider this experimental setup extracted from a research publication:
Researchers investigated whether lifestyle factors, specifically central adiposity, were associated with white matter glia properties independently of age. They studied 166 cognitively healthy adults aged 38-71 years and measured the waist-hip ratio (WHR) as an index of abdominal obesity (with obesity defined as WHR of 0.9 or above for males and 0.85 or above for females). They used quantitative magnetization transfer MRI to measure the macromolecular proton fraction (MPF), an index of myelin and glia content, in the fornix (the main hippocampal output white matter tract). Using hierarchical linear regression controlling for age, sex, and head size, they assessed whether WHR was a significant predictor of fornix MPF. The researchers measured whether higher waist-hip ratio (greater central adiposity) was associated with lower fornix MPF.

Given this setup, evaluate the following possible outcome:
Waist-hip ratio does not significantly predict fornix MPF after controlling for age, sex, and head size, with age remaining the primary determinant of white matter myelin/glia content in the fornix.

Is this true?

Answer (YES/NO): YES